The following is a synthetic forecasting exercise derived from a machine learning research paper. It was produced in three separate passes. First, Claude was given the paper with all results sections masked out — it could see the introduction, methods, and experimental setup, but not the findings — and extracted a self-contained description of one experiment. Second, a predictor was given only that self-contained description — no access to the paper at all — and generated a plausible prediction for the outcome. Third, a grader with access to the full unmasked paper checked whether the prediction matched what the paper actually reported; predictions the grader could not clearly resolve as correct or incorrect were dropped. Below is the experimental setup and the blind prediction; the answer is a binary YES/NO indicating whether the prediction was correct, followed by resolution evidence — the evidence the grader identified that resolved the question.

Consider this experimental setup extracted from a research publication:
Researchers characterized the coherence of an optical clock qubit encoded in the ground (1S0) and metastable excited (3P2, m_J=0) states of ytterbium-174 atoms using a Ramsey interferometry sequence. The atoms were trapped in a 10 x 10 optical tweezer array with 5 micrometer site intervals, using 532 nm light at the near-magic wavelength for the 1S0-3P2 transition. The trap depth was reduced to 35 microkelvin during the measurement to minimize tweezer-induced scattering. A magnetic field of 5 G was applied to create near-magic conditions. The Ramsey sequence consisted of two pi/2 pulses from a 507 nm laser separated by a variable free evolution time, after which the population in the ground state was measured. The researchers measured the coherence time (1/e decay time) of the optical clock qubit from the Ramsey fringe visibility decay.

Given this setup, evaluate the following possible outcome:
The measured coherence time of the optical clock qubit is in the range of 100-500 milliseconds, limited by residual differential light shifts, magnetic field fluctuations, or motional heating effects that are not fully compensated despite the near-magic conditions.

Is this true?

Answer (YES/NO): NO